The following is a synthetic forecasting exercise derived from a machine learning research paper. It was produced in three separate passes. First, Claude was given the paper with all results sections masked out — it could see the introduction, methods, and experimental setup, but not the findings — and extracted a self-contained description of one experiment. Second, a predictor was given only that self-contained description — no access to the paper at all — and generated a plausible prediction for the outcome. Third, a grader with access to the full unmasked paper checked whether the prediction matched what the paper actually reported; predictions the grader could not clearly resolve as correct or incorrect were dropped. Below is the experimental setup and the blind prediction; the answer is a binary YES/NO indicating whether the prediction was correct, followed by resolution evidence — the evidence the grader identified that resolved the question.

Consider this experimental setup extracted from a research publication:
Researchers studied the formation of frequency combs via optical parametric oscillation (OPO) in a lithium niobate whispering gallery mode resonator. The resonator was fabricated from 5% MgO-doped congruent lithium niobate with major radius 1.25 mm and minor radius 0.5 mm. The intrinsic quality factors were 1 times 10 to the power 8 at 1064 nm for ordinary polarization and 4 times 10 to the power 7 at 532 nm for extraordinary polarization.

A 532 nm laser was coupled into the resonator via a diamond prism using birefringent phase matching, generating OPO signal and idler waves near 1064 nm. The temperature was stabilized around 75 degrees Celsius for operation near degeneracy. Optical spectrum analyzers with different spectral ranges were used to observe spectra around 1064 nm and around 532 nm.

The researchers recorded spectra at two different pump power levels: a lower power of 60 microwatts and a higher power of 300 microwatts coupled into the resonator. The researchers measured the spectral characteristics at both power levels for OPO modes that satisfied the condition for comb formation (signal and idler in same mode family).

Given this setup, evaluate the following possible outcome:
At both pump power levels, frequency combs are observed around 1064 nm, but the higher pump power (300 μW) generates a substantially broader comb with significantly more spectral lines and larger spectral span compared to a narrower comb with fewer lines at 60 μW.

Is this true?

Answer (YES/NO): YES